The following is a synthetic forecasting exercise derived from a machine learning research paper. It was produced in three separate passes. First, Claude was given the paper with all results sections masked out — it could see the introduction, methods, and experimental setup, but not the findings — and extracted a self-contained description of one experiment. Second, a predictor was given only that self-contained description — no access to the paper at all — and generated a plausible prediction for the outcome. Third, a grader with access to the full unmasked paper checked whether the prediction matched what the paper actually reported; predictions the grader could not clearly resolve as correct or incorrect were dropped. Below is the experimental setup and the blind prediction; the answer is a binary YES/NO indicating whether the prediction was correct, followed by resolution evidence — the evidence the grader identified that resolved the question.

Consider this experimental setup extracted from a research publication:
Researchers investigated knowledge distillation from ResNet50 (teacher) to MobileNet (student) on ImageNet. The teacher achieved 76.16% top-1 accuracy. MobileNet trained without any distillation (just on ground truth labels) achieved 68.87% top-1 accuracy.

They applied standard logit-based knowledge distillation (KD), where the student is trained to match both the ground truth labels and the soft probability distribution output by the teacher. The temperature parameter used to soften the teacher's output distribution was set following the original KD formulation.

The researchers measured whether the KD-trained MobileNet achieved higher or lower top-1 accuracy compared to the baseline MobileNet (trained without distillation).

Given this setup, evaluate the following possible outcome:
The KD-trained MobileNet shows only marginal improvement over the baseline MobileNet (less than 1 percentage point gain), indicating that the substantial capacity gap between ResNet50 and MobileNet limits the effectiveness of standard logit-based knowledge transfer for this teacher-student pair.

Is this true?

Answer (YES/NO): NO